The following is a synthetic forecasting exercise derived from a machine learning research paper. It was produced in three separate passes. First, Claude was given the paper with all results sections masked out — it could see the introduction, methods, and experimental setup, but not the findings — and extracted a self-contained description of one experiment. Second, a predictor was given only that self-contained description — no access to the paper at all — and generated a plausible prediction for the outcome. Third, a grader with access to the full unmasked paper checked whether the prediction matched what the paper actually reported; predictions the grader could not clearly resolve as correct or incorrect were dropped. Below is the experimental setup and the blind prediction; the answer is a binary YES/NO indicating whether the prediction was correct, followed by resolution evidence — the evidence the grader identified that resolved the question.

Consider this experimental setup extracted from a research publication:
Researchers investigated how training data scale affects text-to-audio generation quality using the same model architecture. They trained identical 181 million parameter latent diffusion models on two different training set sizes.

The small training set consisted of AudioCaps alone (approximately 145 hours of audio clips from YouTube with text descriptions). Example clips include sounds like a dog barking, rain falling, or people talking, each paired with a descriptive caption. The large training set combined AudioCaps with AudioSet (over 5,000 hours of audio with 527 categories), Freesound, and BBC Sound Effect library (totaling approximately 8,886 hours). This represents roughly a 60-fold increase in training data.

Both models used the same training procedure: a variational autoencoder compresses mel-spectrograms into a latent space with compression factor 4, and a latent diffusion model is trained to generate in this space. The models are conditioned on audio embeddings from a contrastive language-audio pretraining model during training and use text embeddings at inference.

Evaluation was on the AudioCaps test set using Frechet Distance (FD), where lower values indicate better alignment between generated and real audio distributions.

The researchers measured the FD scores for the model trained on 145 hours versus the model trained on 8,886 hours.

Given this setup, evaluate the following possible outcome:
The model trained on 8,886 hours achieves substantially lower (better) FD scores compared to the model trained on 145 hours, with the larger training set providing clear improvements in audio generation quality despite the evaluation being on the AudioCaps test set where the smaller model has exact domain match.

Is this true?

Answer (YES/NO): YES